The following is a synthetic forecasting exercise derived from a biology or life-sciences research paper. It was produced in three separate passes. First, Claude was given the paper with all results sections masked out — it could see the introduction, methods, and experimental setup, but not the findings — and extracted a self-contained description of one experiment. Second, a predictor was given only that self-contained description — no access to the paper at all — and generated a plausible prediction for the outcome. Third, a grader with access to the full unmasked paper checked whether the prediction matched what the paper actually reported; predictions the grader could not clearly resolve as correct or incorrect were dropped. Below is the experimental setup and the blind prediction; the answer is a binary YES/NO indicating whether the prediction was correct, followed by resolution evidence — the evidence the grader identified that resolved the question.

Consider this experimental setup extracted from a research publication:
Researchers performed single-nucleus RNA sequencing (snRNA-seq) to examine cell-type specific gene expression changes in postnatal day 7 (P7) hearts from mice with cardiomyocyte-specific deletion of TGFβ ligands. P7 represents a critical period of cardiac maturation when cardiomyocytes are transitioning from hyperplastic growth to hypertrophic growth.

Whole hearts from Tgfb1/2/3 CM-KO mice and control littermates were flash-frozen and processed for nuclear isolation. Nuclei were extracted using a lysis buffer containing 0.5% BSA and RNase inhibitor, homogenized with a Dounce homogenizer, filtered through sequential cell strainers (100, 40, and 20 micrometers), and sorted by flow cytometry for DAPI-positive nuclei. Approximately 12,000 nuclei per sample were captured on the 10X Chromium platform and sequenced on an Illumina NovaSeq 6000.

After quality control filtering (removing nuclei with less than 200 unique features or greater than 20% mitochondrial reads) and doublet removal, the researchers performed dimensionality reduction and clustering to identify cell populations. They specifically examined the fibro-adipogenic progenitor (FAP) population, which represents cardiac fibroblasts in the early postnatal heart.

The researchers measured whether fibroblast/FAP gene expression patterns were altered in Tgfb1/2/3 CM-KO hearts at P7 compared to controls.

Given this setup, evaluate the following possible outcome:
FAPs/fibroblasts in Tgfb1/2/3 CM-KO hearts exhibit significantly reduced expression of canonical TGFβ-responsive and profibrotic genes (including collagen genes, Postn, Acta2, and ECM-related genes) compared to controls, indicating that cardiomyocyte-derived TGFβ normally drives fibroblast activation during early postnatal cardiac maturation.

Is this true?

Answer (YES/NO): NO